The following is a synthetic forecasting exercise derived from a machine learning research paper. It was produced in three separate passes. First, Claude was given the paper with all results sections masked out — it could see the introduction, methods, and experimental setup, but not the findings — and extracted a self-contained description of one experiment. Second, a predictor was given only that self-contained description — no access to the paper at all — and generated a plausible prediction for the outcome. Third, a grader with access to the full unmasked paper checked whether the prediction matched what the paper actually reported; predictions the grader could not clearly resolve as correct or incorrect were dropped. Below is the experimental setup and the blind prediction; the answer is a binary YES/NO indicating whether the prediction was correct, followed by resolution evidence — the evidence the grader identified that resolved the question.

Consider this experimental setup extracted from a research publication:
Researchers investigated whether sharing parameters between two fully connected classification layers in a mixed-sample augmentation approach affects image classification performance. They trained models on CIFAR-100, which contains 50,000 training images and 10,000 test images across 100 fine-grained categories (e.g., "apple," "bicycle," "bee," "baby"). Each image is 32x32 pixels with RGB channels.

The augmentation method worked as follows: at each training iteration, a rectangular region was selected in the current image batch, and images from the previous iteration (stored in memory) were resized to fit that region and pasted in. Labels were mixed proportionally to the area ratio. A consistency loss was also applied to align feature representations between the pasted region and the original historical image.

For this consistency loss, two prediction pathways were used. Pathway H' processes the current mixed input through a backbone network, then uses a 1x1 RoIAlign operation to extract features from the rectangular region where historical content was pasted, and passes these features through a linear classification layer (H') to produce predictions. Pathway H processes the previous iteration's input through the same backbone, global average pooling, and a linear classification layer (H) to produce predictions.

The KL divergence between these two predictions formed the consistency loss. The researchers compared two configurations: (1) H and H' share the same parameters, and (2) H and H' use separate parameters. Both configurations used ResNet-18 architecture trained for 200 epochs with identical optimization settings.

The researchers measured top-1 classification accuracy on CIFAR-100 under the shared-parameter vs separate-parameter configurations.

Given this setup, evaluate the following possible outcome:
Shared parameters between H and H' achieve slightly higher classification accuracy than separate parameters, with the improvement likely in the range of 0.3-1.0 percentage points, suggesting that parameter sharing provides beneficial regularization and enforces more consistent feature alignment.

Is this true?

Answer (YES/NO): NO